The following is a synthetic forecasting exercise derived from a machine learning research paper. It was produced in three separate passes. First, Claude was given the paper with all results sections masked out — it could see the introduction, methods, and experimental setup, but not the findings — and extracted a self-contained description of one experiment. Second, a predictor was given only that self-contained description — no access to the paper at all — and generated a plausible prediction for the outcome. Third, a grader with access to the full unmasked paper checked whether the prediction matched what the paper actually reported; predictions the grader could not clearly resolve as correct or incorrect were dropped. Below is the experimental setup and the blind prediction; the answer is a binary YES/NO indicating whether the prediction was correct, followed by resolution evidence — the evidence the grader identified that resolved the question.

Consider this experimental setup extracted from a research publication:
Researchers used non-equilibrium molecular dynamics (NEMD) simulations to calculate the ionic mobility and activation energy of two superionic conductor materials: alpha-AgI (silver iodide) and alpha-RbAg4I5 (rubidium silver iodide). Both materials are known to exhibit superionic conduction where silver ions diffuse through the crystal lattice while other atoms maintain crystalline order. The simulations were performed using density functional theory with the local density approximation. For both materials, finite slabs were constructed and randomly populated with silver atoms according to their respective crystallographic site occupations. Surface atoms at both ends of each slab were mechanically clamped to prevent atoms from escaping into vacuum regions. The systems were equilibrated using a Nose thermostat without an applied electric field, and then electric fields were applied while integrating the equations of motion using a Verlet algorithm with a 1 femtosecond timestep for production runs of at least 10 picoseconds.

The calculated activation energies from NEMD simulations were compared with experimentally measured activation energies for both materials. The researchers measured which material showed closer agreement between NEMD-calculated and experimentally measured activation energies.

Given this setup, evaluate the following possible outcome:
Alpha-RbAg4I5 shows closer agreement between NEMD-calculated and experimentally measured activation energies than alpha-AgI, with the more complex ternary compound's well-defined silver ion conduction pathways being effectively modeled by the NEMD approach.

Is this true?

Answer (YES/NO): NO